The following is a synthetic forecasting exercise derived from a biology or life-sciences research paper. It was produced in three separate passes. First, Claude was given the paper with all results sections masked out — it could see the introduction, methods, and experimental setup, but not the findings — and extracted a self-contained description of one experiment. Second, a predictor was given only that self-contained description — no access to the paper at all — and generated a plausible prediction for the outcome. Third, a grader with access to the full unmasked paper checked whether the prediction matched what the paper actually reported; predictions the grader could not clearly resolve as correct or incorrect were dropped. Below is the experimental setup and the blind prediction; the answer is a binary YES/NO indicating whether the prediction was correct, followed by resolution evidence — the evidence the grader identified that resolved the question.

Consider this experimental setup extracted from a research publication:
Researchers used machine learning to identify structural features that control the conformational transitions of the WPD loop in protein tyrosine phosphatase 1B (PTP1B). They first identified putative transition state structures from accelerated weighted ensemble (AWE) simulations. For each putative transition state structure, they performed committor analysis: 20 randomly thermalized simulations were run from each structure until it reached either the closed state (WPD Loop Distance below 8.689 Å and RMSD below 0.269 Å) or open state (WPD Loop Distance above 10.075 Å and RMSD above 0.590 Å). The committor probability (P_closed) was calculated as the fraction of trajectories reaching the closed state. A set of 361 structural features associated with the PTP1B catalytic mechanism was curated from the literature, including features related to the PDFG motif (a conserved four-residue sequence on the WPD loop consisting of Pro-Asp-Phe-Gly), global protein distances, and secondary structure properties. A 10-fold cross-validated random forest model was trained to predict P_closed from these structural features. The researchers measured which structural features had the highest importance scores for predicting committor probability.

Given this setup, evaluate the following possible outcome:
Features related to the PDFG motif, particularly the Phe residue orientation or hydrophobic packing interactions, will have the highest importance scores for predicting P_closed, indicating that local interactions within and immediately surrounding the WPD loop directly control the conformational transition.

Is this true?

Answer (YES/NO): NO